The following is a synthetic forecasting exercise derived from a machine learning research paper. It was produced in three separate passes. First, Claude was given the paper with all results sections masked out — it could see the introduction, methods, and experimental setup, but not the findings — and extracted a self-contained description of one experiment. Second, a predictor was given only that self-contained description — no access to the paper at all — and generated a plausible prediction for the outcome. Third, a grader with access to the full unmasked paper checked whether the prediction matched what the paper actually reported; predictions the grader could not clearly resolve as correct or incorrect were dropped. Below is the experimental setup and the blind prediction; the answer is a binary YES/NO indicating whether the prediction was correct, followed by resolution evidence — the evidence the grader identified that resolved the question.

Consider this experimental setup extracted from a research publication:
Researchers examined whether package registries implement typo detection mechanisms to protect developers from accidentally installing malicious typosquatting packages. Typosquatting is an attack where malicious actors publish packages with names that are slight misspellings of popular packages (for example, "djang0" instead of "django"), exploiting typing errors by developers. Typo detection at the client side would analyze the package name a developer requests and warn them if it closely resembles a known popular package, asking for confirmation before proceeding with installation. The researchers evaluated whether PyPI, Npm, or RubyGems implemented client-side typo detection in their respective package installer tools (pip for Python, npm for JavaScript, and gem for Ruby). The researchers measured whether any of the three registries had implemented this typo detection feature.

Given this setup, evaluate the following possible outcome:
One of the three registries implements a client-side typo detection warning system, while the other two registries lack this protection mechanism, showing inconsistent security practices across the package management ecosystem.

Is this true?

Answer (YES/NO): NO